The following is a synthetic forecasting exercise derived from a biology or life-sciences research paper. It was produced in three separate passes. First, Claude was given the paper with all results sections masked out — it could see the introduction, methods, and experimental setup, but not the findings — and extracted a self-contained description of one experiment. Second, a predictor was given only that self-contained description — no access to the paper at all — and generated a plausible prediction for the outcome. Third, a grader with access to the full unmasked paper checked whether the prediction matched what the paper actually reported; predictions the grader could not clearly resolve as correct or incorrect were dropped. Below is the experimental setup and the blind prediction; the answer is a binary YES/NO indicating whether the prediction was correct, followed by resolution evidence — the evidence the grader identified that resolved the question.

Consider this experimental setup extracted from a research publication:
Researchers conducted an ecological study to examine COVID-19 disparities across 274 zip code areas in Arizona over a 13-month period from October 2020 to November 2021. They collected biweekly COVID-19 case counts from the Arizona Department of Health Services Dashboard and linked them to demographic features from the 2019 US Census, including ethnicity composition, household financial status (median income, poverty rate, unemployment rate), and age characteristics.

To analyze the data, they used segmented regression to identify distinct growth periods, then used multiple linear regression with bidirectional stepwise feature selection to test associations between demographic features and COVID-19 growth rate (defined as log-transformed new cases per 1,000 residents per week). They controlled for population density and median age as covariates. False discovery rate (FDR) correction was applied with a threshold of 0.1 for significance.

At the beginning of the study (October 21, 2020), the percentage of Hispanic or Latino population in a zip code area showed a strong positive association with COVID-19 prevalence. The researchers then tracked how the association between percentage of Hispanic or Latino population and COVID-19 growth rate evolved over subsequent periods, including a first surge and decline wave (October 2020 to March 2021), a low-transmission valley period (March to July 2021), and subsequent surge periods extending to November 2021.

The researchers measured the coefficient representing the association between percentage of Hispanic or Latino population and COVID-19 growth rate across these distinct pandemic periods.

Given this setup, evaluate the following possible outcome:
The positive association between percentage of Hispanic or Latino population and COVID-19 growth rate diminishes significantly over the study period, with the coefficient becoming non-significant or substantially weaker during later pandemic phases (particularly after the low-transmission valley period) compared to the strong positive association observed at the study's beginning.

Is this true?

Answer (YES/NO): YES